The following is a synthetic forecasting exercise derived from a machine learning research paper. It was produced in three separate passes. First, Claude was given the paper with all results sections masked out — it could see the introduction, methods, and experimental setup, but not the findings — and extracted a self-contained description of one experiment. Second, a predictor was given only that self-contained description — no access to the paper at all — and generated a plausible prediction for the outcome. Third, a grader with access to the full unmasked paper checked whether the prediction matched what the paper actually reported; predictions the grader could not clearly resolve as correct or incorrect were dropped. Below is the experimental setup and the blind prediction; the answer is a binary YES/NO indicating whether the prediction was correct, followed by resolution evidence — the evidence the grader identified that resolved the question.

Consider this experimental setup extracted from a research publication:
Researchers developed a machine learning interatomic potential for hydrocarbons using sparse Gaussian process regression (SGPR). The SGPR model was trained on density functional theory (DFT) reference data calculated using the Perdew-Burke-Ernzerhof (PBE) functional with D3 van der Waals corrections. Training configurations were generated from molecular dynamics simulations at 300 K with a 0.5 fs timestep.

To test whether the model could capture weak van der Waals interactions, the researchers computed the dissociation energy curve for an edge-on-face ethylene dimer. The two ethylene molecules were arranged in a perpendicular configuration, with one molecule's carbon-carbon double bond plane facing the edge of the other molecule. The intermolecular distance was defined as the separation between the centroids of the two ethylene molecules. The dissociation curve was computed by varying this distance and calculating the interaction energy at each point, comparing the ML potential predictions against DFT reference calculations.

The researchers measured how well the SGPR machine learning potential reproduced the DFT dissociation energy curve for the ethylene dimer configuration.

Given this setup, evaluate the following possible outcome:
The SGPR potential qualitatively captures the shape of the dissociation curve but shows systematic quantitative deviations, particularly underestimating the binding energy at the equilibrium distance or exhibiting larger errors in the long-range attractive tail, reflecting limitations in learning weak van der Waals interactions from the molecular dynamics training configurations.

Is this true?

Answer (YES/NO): NO